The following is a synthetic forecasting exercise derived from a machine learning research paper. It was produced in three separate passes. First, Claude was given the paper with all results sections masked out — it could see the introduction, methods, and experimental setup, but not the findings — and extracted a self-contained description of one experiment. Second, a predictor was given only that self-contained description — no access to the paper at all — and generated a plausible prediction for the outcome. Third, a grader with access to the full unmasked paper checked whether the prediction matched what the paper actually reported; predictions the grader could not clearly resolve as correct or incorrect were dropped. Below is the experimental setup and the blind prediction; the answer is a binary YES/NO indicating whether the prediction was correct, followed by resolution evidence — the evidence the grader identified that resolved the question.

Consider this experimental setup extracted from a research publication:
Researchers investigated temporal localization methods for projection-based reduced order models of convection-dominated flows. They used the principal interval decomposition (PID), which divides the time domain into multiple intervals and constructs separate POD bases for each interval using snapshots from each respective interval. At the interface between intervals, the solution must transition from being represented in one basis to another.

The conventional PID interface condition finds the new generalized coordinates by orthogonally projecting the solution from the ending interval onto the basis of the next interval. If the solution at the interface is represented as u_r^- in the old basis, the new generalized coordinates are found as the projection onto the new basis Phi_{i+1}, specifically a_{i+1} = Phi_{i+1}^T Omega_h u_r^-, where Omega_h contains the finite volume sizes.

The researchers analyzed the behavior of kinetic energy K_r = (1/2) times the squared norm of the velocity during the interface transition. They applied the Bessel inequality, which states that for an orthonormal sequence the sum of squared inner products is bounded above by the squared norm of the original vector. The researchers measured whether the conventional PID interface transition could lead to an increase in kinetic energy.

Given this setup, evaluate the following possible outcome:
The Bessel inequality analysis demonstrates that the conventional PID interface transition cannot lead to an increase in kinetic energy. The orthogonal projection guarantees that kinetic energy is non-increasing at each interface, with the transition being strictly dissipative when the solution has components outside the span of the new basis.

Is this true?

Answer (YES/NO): YES